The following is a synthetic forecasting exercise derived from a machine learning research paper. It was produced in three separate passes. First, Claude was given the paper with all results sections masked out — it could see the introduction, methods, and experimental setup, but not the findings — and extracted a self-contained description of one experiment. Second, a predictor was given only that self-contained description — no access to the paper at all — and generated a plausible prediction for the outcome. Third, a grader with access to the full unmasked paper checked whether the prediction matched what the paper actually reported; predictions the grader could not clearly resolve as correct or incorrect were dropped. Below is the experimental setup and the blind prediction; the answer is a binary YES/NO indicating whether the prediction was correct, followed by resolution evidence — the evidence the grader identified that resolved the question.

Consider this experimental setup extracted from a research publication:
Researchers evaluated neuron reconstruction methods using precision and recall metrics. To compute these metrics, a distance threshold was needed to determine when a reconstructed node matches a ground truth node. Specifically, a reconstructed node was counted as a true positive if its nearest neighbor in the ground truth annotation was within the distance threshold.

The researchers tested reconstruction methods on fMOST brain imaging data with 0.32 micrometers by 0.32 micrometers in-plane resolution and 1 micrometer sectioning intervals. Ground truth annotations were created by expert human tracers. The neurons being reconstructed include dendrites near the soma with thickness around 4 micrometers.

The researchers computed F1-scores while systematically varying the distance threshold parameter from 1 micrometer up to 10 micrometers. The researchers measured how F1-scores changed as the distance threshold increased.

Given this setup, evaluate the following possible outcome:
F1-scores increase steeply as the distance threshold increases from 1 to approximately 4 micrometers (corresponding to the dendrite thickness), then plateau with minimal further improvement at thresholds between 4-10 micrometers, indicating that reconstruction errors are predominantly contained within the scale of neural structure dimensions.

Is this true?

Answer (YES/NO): YES